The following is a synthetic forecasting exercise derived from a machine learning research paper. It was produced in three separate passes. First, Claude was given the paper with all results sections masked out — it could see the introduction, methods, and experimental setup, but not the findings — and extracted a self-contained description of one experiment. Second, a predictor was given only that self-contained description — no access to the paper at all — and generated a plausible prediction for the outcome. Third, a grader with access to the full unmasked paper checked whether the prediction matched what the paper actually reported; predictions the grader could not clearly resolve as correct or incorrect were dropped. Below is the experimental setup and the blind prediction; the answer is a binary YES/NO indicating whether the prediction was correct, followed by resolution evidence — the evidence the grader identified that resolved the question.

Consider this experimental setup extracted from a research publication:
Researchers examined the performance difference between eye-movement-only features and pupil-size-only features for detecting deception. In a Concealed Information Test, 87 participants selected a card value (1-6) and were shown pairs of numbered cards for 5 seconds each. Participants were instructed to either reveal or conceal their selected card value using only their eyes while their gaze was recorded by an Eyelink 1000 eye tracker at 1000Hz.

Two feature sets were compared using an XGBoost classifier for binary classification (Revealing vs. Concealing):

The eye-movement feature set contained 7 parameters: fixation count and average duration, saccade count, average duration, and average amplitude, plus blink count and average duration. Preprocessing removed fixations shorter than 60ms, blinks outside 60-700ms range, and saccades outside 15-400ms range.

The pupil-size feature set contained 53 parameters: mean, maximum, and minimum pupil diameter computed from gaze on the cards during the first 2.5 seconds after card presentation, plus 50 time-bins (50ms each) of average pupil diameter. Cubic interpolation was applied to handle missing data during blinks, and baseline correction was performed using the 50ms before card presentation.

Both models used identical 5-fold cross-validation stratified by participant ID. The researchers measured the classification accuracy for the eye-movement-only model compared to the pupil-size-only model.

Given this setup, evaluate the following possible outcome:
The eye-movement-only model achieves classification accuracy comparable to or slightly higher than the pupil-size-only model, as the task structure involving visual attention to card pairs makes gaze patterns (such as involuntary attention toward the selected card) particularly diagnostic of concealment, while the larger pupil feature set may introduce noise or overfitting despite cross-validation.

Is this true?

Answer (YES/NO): NO